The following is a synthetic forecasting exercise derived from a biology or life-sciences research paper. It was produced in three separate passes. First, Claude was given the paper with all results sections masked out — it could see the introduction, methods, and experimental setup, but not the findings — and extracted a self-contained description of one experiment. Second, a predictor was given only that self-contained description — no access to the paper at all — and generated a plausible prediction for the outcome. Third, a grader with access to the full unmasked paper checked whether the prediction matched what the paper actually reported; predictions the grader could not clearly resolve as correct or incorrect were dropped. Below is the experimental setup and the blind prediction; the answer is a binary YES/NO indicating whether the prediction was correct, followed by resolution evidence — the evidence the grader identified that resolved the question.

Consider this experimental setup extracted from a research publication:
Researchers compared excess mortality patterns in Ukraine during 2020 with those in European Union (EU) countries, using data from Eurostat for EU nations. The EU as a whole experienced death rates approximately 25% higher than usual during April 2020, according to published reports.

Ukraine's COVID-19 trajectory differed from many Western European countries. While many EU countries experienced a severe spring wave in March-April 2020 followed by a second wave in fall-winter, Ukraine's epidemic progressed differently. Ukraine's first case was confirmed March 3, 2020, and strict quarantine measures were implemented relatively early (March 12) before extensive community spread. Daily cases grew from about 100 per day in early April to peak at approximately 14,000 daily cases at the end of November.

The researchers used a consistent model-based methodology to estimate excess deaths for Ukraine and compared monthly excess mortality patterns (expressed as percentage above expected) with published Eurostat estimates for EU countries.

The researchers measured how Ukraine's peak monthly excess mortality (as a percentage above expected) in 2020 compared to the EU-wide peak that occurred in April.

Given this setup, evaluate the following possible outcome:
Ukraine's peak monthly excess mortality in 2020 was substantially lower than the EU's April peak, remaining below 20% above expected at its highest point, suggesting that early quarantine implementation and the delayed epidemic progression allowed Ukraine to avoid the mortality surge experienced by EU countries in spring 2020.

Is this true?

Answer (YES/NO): NO